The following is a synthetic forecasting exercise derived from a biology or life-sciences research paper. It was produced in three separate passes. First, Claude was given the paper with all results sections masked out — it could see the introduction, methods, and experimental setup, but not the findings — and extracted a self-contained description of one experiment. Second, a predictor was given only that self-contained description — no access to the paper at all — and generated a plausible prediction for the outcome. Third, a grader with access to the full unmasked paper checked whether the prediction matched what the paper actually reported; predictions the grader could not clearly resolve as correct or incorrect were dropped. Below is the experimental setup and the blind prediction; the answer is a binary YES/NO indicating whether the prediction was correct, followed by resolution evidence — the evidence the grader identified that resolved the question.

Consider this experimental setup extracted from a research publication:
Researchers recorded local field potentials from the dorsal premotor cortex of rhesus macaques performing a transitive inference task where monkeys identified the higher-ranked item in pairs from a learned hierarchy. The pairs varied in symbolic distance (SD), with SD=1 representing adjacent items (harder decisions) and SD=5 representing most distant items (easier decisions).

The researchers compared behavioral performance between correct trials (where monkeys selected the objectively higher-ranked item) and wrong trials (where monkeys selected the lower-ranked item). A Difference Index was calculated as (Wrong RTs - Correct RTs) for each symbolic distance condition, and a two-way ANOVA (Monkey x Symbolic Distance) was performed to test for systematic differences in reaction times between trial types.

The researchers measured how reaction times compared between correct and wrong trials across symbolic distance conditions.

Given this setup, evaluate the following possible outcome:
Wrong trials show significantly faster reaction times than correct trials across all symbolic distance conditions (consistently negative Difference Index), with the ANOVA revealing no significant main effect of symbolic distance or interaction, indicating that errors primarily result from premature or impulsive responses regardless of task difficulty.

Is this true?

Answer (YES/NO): NO